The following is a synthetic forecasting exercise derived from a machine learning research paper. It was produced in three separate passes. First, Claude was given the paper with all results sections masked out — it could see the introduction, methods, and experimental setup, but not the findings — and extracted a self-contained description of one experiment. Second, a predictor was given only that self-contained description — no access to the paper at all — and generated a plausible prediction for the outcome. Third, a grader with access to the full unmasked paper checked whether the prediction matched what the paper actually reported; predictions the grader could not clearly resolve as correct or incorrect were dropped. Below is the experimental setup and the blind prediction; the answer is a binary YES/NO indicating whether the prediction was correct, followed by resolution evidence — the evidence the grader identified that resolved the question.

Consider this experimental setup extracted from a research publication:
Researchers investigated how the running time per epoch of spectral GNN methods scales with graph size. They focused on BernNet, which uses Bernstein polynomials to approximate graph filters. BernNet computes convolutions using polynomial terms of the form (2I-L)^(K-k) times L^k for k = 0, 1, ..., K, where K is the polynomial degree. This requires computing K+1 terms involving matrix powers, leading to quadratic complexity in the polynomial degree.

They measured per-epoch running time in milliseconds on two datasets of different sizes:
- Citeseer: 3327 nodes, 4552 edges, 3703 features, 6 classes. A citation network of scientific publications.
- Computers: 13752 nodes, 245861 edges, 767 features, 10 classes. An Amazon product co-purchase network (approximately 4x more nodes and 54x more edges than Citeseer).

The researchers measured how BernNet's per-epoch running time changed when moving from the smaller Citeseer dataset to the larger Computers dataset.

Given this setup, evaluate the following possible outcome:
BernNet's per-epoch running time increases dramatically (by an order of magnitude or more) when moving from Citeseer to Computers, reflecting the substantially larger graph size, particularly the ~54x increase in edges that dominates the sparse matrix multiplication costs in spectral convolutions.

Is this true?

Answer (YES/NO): NO